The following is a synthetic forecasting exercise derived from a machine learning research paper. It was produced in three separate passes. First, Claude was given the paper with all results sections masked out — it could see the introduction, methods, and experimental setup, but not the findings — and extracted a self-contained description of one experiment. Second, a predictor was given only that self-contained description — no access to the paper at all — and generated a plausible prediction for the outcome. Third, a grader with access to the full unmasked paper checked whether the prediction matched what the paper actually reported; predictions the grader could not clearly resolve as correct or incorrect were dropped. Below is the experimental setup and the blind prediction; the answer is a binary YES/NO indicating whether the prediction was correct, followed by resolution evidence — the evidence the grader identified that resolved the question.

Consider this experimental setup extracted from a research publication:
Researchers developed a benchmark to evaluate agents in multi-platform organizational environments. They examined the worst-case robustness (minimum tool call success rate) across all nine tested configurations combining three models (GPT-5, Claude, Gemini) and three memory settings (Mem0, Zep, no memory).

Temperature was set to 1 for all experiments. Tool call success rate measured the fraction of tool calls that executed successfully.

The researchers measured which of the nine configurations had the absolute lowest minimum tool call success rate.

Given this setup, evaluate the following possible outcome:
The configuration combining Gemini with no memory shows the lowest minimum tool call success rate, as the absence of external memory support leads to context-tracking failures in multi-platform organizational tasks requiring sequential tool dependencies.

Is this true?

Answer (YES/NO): NO